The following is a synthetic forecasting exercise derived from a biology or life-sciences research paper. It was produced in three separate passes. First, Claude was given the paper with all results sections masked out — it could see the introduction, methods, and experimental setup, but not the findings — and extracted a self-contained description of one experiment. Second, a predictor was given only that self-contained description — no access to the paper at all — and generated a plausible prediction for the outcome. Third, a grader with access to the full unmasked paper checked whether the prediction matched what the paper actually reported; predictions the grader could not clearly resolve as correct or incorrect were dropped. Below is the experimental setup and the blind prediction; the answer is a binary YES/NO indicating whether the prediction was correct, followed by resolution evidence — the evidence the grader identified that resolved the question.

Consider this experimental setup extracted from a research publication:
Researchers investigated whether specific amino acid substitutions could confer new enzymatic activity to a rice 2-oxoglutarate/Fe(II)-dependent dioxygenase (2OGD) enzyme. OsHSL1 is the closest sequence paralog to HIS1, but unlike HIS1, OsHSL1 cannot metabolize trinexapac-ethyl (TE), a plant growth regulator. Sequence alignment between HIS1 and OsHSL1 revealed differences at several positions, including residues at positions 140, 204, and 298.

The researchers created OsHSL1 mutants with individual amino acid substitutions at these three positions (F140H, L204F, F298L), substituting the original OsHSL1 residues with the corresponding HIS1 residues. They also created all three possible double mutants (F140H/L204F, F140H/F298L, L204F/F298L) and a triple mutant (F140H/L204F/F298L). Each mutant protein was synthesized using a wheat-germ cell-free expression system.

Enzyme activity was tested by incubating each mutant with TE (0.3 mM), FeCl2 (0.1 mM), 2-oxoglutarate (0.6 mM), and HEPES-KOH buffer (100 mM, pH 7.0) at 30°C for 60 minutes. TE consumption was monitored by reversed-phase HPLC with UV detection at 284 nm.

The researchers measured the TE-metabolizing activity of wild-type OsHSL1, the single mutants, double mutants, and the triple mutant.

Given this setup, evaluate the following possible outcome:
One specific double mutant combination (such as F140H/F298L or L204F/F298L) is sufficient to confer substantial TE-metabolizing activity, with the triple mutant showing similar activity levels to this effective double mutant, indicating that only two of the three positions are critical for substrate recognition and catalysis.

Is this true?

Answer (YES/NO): NO